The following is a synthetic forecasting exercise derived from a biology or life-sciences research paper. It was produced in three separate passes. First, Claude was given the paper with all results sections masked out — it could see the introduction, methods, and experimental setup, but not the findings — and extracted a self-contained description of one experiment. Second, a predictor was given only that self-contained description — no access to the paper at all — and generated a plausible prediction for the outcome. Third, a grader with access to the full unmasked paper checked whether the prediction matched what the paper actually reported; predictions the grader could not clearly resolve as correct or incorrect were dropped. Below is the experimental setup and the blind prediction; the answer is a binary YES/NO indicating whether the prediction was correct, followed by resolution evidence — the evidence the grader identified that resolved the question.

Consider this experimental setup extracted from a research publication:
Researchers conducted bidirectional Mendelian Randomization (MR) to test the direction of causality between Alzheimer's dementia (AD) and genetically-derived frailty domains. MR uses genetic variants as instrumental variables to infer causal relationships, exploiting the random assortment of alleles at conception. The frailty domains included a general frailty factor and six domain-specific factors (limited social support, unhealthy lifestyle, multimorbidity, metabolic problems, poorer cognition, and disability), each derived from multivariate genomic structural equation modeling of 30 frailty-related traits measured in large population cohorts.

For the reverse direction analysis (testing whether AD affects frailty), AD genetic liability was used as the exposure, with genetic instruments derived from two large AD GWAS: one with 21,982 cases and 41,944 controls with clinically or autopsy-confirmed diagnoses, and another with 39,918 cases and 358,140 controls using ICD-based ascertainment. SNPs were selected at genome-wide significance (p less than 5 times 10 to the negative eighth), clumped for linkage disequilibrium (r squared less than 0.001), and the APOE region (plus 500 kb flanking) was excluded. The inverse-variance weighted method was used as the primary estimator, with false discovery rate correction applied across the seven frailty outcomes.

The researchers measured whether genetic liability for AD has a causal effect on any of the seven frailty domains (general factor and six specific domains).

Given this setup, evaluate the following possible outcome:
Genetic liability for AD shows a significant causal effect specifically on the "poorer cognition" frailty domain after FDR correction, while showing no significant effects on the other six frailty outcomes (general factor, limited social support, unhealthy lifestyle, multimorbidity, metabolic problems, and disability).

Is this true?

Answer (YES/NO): NO